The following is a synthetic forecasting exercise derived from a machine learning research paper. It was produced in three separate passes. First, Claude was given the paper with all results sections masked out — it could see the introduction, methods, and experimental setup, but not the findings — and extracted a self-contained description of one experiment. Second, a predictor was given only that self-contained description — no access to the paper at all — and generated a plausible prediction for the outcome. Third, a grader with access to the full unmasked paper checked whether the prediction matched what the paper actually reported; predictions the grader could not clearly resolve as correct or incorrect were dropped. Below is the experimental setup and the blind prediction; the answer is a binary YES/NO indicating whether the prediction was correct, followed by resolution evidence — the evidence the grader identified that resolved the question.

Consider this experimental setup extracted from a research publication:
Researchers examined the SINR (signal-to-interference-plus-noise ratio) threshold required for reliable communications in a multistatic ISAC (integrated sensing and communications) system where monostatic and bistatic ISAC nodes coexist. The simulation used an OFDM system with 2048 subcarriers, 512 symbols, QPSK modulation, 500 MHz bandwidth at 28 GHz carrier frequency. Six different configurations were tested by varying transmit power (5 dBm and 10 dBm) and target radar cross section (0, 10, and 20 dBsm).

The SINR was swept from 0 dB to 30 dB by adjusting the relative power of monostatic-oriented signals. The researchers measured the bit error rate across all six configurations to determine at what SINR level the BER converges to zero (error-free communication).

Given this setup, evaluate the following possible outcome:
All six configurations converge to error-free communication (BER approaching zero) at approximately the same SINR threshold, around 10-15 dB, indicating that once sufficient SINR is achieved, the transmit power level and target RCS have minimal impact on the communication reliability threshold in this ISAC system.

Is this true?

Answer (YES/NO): YES